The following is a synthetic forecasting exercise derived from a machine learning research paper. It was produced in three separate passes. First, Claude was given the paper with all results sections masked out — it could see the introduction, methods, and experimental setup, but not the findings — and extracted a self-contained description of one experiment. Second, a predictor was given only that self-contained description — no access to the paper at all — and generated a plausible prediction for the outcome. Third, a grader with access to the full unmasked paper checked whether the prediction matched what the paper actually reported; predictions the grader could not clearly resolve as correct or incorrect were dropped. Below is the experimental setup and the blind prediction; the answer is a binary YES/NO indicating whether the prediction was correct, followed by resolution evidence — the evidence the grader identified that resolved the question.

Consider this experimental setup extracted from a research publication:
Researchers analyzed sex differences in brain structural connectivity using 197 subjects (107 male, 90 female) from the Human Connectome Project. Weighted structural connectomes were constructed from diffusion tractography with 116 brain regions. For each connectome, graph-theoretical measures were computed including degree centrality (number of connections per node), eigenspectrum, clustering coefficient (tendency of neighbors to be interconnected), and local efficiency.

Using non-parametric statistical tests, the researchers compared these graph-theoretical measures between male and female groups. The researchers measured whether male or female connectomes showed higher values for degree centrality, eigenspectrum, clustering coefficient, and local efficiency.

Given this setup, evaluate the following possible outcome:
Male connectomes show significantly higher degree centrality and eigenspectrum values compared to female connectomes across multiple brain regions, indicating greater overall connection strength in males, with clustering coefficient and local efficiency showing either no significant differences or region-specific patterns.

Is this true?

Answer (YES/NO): NO